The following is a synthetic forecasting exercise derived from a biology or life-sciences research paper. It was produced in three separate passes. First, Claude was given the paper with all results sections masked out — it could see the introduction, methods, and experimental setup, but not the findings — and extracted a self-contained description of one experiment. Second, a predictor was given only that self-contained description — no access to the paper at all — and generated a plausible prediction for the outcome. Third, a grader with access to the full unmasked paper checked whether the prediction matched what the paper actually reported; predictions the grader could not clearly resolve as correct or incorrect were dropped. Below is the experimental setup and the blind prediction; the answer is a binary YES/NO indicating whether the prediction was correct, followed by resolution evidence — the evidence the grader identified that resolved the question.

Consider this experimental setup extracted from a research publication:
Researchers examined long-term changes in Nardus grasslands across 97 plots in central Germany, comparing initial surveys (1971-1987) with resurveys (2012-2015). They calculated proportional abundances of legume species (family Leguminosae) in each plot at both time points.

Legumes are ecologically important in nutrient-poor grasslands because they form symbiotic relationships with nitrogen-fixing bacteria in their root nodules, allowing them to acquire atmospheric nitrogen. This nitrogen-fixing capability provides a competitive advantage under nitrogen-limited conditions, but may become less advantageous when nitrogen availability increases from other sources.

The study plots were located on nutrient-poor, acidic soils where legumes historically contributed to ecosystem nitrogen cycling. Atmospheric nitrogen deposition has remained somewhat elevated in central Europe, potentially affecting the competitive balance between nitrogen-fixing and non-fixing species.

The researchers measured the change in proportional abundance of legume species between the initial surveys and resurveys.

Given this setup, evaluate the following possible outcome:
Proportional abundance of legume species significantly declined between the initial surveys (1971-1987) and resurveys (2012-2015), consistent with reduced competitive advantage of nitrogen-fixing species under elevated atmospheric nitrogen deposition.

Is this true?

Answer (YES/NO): NO